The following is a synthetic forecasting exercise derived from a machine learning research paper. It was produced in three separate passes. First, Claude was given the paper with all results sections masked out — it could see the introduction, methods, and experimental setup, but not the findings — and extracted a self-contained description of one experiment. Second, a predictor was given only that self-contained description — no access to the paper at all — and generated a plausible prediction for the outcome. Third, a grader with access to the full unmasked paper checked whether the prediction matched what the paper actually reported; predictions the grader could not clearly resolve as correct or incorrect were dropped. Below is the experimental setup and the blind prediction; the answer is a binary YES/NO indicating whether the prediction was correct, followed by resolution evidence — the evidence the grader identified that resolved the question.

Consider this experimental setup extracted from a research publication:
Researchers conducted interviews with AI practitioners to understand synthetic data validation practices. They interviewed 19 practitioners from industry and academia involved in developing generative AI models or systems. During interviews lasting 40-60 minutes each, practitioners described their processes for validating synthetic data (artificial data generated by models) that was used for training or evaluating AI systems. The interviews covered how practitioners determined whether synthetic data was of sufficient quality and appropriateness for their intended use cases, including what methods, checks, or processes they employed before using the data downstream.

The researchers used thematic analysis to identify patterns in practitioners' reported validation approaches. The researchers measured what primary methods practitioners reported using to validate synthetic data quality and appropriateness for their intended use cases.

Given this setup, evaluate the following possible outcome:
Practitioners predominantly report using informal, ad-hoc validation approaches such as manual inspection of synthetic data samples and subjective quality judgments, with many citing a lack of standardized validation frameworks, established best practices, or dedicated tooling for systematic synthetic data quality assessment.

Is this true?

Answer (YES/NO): YES